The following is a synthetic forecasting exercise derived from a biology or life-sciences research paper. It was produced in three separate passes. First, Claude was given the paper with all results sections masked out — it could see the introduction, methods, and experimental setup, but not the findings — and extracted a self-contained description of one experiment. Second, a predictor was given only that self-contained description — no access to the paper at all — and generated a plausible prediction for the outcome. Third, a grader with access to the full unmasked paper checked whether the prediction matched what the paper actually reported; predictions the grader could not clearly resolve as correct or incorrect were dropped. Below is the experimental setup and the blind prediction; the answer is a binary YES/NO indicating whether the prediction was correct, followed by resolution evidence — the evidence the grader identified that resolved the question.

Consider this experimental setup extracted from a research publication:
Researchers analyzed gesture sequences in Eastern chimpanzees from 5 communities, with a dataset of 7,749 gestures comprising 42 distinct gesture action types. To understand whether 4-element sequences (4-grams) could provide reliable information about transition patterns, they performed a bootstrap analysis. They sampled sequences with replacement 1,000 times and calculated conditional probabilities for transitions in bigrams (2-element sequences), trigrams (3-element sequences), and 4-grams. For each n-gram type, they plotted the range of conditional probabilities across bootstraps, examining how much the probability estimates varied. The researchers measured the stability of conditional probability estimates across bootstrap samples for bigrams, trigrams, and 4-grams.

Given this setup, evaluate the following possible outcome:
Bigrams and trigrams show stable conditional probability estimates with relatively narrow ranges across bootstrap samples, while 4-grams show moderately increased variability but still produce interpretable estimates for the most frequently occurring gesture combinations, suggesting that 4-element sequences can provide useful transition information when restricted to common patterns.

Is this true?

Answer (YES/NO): NO